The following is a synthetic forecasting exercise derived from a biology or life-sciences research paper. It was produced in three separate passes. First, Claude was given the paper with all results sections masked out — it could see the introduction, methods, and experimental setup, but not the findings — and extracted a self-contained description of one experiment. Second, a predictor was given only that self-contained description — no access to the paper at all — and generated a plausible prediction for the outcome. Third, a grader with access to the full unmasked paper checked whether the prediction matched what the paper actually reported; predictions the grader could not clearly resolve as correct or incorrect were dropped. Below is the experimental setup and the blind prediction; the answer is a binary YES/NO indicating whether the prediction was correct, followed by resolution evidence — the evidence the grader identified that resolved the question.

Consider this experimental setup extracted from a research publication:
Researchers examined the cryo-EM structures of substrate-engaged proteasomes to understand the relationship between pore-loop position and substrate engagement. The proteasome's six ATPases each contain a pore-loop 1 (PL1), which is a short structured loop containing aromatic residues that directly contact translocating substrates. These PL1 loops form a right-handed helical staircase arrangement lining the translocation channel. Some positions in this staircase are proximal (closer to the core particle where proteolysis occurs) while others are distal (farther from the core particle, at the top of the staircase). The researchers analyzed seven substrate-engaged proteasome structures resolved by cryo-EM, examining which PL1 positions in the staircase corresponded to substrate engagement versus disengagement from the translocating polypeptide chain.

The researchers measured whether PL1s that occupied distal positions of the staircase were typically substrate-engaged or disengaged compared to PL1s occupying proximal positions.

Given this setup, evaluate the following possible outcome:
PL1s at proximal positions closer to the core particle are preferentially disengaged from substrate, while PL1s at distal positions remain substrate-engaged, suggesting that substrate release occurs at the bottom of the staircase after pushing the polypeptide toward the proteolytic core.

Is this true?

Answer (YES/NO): NO